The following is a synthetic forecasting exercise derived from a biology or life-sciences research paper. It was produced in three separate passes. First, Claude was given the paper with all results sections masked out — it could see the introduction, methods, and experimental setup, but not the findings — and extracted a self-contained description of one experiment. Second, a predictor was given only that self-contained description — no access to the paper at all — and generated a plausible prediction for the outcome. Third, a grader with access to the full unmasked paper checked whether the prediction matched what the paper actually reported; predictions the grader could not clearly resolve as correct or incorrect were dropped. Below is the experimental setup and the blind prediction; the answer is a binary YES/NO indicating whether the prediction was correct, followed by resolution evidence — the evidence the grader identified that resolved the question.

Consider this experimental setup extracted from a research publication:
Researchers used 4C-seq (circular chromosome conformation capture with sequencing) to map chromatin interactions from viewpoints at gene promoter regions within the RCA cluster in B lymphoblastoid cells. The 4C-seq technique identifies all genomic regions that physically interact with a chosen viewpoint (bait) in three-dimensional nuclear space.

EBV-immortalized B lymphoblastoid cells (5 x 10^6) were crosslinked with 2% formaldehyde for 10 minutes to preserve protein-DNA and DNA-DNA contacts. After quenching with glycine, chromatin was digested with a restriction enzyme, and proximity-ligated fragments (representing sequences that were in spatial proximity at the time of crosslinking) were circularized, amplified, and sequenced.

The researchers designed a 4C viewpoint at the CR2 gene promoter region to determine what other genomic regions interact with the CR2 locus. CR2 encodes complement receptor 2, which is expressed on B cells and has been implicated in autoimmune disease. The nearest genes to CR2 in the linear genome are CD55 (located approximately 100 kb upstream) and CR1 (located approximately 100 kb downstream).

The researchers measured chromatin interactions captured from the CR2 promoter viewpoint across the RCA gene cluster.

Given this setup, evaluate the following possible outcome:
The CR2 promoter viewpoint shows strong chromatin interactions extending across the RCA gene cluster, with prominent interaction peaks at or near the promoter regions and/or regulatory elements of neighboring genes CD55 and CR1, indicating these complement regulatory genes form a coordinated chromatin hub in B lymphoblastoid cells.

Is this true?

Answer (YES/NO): YES